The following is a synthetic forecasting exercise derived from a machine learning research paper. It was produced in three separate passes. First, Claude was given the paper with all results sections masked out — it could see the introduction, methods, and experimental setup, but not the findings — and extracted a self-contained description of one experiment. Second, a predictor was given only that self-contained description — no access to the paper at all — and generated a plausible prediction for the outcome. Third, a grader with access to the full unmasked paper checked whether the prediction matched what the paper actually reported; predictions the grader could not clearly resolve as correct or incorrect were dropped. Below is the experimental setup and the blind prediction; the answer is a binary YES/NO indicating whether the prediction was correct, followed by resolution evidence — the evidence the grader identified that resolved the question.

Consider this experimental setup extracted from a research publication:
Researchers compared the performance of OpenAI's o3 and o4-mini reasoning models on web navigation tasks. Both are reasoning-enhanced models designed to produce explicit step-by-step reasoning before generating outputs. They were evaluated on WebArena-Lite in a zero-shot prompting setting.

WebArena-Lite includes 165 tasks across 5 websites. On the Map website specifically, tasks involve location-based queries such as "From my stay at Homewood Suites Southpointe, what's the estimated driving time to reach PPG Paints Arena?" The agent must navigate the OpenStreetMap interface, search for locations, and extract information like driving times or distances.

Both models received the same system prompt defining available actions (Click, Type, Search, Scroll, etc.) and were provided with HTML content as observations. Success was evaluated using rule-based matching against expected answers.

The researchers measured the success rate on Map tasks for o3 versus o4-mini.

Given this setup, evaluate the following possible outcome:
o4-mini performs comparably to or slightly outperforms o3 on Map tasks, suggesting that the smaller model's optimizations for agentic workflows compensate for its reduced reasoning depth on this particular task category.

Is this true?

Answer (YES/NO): NO